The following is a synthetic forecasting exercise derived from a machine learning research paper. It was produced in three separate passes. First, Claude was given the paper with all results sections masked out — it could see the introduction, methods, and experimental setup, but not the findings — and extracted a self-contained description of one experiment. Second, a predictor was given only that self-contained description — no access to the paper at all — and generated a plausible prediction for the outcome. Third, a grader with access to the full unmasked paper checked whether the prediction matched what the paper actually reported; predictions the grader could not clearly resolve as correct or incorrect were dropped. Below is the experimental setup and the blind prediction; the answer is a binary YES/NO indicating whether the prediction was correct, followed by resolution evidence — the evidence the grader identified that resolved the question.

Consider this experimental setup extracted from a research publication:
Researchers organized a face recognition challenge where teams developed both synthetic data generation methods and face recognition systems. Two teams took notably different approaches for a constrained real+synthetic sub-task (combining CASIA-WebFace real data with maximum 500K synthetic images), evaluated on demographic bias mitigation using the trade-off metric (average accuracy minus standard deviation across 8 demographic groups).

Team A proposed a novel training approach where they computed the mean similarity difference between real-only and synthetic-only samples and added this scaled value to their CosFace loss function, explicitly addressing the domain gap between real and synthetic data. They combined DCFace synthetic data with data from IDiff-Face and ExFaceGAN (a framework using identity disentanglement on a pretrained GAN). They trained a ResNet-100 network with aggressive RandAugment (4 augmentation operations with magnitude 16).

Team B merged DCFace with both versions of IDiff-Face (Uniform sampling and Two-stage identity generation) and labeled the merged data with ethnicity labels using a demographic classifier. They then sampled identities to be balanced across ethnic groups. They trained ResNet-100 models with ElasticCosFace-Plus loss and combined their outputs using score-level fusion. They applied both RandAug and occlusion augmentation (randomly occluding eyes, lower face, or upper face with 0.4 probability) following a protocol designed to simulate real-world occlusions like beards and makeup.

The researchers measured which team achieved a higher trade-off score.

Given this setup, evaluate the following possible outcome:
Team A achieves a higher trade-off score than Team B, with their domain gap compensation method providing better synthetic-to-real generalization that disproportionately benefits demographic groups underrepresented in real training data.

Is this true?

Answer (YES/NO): YES